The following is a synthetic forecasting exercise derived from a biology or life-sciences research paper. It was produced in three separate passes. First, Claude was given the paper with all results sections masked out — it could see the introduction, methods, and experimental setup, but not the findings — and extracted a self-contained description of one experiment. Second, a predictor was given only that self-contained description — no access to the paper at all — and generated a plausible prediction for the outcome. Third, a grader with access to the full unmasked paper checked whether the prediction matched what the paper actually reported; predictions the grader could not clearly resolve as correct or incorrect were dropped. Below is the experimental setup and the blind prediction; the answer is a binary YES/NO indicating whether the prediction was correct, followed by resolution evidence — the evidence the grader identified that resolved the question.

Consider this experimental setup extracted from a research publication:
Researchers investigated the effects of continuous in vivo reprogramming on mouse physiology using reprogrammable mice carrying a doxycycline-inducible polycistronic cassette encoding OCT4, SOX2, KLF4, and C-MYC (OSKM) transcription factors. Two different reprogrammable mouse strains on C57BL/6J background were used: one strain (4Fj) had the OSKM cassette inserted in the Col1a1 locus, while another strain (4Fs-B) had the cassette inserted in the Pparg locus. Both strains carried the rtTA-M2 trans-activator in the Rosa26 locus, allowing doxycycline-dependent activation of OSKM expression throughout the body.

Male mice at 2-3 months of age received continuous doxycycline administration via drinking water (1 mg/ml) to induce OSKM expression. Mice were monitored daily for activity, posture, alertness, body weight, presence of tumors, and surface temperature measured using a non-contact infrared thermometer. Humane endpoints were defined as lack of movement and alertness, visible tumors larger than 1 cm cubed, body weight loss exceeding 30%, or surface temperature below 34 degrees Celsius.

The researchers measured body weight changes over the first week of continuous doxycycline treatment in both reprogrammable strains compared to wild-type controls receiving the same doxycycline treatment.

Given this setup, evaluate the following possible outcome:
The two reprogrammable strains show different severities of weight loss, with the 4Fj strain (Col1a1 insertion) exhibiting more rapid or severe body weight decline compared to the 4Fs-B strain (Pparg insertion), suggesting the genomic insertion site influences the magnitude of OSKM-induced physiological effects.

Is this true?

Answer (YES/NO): YES